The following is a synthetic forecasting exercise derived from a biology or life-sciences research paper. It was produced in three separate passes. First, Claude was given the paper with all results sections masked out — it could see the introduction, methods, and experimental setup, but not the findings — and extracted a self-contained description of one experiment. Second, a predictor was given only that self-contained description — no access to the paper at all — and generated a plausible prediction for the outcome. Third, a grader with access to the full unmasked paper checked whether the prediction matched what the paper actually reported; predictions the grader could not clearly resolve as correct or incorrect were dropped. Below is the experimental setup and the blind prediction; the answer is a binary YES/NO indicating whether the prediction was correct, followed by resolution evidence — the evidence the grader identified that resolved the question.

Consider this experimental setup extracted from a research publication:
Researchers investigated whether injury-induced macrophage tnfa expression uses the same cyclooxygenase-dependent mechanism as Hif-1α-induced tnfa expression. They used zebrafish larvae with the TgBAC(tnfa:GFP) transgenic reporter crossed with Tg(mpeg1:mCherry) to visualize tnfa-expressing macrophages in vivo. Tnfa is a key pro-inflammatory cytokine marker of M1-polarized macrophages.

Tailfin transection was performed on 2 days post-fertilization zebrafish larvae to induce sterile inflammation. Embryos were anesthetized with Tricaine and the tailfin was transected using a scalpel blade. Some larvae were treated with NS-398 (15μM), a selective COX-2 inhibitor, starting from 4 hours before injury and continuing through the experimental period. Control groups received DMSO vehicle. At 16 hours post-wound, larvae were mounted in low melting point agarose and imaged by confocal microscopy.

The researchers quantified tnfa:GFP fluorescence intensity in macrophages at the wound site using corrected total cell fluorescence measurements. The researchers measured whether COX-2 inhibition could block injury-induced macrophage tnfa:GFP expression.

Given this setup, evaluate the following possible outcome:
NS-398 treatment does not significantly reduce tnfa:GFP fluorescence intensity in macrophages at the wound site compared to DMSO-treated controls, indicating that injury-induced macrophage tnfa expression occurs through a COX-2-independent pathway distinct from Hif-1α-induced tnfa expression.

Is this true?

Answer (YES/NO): YES